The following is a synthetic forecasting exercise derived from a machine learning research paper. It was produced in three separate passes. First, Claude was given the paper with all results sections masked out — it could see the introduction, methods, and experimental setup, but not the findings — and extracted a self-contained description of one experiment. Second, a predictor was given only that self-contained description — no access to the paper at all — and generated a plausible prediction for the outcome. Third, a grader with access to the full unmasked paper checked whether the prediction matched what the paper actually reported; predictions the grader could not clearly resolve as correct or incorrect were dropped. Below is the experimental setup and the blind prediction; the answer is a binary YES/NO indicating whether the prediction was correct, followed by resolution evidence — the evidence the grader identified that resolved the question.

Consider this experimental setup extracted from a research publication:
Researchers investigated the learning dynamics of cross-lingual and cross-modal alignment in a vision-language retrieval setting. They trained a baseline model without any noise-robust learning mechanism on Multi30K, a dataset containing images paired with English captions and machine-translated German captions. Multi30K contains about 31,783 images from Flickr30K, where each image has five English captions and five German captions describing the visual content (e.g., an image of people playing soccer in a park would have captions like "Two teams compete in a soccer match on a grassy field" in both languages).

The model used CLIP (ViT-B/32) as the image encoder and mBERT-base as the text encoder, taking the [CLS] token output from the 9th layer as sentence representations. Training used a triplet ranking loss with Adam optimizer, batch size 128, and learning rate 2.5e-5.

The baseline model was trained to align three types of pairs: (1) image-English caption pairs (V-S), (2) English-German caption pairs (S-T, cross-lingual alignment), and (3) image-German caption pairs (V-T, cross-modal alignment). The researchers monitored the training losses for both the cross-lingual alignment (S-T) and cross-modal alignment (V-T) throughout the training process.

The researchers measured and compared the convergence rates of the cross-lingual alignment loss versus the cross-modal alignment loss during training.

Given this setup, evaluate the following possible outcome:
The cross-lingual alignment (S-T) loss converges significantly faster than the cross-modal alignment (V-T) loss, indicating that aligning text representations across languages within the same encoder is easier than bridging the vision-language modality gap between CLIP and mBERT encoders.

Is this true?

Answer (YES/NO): YES